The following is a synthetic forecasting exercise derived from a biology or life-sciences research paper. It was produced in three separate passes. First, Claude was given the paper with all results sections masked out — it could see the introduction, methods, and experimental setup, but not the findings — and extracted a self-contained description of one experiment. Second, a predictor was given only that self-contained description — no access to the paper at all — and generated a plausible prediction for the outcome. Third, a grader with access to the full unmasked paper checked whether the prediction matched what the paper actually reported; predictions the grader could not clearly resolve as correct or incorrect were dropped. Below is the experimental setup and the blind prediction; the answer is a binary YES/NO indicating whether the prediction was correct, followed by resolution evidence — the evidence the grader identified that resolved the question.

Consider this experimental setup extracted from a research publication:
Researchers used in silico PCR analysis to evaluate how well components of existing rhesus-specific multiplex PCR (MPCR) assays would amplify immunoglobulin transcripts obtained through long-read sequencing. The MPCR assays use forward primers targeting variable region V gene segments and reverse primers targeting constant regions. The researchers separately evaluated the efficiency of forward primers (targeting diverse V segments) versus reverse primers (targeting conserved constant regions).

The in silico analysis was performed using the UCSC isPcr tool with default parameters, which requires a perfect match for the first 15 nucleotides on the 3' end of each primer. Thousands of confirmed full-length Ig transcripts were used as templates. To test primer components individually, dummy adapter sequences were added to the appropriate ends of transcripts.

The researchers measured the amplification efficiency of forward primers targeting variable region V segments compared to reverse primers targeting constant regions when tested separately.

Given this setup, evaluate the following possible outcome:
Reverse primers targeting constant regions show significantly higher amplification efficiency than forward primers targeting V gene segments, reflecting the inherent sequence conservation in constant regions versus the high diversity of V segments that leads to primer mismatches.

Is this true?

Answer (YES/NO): YES